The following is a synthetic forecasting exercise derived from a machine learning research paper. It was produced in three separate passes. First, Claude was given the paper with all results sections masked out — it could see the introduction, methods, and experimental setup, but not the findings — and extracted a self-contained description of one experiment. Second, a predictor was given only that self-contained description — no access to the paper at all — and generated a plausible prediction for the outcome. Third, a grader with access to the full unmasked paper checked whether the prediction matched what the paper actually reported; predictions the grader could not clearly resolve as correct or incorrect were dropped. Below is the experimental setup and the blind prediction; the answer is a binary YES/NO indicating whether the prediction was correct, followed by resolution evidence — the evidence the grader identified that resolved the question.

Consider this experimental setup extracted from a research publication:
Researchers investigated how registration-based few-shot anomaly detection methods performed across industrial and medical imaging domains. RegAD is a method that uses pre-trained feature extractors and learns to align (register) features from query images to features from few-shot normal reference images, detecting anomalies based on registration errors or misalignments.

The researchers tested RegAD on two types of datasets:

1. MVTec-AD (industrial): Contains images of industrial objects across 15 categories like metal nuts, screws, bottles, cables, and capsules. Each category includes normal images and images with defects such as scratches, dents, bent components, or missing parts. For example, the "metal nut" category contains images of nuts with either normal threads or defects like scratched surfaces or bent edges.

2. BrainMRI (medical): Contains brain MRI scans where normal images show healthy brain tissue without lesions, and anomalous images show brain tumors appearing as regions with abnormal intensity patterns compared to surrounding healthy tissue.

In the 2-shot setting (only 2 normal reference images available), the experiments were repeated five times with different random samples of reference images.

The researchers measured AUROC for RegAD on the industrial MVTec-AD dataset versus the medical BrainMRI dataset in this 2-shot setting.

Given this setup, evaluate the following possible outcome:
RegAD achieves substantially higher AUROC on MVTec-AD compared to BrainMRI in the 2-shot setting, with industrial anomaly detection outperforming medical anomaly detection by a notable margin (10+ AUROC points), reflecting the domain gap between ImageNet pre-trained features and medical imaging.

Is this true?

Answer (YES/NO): YES